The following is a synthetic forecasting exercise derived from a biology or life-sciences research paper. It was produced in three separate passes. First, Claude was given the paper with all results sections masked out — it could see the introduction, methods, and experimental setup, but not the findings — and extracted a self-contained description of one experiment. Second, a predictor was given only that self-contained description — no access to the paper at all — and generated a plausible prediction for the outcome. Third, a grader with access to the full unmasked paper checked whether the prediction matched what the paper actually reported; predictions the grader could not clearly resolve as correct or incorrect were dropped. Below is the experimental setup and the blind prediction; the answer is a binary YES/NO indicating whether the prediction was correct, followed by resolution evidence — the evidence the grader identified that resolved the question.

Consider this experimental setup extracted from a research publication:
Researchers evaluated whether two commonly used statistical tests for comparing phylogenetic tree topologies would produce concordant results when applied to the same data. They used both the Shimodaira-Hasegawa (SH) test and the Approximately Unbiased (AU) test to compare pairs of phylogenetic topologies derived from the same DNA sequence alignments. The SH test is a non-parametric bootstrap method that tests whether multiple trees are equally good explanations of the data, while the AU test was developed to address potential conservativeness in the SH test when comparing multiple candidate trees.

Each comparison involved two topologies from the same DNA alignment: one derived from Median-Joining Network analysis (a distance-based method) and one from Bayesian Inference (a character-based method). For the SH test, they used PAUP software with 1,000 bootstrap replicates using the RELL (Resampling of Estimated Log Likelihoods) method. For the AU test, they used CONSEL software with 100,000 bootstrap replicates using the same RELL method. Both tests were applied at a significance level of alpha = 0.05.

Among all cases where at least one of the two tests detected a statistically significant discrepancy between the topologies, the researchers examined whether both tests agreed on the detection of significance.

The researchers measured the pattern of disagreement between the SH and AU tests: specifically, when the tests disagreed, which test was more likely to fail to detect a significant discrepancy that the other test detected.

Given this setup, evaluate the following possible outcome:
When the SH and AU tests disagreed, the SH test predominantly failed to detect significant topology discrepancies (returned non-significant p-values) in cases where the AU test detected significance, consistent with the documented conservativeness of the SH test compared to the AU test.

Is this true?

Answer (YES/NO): YES